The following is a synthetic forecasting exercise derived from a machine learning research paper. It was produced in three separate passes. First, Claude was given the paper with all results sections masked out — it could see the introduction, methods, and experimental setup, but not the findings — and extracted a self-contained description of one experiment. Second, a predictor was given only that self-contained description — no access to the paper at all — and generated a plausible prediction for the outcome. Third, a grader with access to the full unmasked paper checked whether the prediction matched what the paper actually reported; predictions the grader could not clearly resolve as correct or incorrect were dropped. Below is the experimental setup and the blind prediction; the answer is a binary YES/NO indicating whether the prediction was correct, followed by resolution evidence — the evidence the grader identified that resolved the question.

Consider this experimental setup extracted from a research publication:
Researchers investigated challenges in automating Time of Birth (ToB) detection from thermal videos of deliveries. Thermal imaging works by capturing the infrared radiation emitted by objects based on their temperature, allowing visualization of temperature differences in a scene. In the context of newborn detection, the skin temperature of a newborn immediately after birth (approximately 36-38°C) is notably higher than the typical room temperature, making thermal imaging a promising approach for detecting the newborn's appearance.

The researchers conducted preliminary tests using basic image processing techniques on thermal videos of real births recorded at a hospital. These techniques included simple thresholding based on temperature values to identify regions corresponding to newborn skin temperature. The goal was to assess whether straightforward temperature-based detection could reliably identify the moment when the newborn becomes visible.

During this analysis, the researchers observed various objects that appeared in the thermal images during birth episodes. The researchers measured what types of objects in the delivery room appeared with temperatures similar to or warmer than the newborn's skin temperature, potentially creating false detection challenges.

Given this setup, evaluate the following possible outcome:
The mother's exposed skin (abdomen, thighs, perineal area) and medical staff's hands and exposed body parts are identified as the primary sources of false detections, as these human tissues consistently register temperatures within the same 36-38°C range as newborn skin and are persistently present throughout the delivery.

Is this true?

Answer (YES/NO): NO